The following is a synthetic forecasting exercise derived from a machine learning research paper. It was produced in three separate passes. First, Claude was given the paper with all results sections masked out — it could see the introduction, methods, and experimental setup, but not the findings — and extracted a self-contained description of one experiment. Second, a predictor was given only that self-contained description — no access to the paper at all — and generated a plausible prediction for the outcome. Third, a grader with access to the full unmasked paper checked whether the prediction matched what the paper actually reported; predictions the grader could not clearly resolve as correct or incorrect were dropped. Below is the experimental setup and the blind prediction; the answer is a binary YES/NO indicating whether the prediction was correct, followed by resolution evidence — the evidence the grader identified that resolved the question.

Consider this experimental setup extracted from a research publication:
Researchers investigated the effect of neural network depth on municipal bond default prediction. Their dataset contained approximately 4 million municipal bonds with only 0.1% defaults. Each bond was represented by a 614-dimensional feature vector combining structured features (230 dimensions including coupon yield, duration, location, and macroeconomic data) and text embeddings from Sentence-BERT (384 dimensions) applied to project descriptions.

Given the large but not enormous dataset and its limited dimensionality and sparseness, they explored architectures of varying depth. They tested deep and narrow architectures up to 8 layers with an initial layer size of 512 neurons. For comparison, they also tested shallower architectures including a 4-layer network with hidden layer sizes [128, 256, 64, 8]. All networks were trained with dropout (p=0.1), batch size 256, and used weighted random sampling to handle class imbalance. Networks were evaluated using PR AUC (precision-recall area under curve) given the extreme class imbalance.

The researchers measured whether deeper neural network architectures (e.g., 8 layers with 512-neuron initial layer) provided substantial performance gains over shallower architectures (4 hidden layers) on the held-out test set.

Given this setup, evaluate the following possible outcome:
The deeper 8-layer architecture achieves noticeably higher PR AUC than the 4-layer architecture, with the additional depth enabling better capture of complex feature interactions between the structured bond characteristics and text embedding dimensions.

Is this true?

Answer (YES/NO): NO